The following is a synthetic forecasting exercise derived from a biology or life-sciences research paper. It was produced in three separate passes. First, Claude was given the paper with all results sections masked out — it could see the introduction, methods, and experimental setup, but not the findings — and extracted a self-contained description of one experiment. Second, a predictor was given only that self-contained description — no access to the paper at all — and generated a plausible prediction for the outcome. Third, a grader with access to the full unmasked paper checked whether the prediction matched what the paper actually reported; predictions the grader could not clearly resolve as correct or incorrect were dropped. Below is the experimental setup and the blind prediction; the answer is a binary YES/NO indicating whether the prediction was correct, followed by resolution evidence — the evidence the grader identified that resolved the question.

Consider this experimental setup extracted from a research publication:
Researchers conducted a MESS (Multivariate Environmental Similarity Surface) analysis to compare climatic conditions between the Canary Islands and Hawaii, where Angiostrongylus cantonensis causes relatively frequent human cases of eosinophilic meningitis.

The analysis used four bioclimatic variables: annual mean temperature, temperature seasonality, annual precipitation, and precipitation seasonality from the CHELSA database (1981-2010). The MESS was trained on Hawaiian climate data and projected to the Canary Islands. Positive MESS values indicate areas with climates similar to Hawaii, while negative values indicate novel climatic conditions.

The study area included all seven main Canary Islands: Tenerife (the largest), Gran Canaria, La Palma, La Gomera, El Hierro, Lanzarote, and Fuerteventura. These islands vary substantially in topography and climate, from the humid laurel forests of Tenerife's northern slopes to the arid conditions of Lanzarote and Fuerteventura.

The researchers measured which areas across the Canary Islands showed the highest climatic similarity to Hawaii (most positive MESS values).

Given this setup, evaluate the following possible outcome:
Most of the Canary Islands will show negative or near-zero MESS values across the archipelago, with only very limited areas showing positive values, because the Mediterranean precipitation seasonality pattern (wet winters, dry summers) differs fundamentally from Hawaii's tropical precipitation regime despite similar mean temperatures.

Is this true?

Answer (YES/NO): NO